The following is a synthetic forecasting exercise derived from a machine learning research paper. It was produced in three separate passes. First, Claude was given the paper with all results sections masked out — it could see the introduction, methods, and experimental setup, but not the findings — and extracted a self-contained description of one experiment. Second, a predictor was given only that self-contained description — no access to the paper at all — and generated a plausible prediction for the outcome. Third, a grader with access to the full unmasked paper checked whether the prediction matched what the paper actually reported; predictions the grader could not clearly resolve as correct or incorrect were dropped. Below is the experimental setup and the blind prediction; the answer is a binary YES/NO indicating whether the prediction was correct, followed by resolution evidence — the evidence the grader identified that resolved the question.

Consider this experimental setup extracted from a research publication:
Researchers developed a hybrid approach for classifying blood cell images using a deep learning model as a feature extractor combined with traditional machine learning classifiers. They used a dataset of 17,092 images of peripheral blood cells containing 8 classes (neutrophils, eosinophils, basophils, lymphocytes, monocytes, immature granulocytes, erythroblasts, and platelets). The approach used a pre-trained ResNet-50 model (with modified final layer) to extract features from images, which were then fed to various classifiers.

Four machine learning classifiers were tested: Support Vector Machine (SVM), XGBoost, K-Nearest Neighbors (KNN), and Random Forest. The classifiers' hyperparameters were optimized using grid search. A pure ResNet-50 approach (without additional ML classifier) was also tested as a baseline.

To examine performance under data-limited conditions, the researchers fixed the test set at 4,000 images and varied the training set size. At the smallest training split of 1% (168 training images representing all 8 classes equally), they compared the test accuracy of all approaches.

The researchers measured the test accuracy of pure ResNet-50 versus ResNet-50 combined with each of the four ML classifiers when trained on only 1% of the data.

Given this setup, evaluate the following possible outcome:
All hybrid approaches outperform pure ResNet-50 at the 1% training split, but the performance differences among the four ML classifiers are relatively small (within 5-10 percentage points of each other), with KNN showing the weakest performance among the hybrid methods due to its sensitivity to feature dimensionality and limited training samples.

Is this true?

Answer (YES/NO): NO